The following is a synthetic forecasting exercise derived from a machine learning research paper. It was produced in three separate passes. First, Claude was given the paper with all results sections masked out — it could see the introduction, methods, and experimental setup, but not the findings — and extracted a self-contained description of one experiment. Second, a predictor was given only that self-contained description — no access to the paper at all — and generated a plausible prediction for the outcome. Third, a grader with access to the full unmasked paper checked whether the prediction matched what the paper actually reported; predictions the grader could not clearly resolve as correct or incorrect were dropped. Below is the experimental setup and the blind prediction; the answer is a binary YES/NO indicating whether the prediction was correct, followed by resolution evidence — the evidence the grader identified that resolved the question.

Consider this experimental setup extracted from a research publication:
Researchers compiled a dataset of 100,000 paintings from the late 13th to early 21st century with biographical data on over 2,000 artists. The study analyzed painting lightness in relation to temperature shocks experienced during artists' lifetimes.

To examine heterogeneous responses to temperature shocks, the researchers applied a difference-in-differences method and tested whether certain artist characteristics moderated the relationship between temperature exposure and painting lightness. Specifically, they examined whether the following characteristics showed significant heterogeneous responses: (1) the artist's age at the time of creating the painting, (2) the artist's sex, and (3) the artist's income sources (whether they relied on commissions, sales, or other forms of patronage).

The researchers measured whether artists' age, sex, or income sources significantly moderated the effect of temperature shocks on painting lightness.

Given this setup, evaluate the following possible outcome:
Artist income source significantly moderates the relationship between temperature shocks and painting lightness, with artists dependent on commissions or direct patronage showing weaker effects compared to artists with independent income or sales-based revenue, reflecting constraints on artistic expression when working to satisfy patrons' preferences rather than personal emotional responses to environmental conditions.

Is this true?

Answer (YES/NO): NO